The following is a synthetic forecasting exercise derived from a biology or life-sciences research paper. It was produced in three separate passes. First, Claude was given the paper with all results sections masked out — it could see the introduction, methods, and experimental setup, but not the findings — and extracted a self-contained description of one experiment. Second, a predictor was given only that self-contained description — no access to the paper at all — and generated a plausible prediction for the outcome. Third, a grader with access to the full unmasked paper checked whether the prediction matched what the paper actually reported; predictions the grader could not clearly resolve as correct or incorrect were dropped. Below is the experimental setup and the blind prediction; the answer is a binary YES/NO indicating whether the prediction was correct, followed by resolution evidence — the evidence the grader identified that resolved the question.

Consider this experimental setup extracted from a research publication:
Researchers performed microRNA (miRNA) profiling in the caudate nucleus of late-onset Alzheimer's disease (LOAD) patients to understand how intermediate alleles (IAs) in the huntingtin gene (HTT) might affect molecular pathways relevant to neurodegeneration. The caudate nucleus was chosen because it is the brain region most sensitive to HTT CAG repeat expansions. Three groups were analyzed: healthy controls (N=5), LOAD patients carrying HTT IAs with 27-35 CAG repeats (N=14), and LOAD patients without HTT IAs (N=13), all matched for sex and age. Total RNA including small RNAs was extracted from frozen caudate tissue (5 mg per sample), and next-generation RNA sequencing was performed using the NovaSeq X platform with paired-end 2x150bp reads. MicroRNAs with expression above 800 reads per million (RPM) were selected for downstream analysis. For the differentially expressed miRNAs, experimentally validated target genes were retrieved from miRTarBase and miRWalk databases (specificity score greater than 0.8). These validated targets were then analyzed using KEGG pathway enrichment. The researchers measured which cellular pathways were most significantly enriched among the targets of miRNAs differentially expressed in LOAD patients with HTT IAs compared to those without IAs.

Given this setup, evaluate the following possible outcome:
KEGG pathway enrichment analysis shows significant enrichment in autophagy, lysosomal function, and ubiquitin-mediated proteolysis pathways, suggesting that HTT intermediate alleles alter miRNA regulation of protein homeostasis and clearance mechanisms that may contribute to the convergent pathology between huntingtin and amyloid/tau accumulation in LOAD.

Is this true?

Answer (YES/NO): NO